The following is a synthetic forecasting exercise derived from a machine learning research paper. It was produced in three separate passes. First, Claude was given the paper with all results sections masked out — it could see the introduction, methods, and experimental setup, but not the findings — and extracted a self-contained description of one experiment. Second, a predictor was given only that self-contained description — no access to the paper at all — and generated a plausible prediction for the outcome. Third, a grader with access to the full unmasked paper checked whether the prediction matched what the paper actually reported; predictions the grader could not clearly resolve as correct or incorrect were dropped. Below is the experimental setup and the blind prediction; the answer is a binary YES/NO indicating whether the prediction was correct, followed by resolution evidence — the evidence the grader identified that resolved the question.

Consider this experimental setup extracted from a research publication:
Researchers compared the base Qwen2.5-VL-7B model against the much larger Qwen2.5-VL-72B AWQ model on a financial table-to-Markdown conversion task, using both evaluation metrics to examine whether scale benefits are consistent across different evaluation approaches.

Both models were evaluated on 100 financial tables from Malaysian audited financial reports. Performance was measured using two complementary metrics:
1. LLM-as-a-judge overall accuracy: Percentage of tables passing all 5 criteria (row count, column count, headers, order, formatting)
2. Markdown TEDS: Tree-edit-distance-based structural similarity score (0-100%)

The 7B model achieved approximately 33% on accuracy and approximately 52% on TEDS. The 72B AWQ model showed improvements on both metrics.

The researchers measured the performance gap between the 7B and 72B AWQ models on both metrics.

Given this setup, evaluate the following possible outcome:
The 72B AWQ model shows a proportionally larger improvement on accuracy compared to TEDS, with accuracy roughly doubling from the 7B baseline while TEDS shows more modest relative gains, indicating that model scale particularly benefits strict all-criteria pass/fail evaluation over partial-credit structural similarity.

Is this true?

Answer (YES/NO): YES